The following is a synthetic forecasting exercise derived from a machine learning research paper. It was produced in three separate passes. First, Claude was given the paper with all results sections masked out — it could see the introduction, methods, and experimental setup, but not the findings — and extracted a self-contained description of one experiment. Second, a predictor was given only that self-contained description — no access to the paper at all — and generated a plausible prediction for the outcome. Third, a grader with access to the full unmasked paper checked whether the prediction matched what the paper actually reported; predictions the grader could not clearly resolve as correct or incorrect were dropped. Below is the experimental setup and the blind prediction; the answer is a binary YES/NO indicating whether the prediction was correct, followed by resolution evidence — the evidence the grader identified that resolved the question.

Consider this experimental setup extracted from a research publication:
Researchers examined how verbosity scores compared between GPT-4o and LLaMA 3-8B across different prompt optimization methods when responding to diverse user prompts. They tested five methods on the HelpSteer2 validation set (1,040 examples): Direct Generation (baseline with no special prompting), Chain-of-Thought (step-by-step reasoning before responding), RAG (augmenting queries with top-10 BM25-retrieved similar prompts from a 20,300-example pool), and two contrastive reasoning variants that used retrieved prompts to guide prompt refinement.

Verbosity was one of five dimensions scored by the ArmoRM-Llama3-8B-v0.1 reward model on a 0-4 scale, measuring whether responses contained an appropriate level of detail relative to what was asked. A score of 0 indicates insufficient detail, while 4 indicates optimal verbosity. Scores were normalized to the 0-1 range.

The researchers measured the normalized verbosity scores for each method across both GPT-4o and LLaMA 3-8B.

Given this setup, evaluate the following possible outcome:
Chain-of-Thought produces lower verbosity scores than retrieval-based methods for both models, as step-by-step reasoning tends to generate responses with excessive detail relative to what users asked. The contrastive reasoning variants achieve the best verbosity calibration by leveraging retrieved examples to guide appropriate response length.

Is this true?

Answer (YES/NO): NO